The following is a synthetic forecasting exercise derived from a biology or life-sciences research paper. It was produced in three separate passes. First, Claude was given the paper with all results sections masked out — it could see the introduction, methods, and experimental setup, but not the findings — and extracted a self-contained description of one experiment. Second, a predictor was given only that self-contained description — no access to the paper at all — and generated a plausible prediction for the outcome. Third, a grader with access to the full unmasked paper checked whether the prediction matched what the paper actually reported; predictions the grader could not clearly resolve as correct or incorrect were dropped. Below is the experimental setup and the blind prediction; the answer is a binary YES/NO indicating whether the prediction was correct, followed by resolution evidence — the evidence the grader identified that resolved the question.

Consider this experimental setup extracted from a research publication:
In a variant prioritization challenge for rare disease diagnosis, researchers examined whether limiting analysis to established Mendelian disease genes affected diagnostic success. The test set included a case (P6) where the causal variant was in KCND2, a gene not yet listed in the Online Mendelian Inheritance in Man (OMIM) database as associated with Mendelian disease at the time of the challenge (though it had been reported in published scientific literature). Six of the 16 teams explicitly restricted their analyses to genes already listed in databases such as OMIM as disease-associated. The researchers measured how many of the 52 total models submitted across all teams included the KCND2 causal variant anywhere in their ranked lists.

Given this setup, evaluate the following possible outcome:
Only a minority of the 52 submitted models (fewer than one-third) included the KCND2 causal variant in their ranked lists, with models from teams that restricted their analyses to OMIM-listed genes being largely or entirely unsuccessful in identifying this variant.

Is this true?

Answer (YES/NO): NO